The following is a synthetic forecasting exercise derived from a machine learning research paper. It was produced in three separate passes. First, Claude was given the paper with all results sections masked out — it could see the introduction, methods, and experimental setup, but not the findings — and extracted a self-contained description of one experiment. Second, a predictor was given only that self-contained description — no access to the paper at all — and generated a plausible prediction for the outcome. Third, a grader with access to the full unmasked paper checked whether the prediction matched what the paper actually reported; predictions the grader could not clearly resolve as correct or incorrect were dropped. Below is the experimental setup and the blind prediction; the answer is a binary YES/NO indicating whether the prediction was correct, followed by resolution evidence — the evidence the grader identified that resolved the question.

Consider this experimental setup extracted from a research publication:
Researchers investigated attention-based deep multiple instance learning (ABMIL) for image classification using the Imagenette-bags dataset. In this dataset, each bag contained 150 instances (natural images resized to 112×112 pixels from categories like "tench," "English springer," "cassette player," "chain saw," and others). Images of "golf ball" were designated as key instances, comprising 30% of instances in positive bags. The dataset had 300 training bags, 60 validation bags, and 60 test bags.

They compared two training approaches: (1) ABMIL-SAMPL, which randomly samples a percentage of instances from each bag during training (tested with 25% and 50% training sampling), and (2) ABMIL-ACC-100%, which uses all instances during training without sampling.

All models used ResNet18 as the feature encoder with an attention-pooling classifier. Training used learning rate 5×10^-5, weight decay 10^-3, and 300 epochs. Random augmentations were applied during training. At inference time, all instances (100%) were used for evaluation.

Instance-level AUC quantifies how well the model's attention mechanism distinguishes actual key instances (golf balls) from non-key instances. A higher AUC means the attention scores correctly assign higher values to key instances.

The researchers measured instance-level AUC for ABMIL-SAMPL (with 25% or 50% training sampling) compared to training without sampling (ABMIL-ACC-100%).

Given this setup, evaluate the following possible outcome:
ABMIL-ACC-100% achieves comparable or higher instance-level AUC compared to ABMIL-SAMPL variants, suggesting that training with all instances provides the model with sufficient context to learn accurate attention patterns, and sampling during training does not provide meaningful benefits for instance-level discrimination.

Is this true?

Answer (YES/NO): NO